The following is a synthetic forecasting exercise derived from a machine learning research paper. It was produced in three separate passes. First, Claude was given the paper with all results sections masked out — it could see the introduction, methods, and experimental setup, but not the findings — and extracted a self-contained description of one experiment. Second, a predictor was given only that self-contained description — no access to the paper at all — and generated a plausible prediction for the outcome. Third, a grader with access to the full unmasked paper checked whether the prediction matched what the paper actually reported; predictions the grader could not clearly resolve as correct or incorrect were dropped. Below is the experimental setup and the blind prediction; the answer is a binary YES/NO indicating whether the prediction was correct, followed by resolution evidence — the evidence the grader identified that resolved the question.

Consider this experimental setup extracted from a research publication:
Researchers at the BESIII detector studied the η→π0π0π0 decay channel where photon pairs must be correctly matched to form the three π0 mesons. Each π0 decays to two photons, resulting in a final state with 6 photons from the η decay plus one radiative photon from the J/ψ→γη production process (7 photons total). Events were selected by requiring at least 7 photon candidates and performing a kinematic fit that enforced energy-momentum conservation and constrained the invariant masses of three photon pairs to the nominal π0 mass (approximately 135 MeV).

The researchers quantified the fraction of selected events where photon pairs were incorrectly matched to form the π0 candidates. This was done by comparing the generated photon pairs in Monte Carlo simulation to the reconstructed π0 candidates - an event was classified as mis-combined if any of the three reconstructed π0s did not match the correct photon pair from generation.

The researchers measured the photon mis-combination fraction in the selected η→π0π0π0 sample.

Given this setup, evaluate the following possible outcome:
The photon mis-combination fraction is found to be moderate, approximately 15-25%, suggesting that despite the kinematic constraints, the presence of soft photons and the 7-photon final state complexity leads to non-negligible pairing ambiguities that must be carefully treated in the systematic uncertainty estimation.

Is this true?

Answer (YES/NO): NO